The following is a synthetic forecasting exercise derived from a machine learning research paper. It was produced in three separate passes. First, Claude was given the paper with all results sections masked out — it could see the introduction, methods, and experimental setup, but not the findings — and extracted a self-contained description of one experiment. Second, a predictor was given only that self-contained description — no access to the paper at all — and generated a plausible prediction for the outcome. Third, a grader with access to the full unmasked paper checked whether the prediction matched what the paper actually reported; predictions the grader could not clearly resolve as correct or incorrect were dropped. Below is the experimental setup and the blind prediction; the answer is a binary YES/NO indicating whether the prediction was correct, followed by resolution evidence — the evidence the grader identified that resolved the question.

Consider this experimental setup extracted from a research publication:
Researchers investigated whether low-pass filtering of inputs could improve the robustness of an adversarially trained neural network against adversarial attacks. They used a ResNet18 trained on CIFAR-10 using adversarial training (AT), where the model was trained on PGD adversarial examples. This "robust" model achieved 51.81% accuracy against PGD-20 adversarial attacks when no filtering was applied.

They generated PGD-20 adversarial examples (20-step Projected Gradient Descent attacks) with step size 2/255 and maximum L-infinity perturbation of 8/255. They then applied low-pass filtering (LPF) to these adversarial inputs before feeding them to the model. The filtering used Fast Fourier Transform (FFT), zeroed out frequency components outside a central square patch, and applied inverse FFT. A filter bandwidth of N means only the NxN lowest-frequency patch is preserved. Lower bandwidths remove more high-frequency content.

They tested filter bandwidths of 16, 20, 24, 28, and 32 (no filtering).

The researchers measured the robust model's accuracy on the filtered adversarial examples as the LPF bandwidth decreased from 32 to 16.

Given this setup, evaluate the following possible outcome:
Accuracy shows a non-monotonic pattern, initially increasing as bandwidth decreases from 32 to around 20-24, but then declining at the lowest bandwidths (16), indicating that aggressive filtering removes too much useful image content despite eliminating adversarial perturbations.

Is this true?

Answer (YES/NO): NO